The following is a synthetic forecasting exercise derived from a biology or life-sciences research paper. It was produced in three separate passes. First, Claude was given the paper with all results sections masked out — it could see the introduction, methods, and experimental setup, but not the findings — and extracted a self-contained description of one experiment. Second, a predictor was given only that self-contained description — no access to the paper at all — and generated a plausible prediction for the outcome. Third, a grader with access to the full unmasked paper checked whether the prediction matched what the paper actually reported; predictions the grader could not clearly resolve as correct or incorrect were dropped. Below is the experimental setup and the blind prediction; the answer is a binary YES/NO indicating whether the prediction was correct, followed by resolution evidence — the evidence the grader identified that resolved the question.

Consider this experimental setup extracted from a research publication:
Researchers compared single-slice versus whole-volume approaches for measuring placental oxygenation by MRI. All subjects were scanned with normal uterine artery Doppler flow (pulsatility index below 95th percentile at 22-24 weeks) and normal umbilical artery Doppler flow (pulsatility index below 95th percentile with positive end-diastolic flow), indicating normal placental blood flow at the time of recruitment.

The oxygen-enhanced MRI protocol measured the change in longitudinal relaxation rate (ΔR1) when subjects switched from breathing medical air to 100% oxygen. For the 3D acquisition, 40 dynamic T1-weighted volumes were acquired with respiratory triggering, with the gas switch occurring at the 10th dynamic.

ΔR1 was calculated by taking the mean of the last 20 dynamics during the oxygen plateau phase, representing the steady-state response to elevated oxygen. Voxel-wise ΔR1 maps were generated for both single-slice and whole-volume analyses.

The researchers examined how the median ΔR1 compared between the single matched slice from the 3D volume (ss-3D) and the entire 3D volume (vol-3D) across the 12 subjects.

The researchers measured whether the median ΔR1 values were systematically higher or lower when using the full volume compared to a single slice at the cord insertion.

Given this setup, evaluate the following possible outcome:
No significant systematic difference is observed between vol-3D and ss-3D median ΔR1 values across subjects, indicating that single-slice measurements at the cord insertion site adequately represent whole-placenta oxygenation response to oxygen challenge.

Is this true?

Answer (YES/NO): YES